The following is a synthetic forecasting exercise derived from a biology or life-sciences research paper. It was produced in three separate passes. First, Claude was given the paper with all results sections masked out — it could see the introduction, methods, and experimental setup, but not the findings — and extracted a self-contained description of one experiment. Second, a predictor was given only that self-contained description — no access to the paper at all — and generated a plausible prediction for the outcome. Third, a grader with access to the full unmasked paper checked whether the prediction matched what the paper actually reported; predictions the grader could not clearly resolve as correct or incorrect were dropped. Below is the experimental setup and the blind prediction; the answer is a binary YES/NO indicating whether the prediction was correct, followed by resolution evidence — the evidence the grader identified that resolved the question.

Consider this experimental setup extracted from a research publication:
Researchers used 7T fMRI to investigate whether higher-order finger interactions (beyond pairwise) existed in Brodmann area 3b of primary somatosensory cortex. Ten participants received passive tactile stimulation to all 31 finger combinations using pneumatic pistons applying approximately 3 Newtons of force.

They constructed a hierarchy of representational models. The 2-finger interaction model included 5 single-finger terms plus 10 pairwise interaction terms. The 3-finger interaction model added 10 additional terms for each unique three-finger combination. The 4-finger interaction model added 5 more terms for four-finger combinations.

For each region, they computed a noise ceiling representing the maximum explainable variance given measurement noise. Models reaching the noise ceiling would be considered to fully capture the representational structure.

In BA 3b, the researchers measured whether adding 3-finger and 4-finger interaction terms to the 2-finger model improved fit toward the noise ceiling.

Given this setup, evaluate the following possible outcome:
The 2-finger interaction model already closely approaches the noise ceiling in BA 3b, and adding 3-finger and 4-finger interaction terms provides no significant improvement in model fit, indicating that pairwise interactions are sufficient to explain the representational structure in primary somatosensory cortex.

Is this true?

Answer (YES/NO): NO